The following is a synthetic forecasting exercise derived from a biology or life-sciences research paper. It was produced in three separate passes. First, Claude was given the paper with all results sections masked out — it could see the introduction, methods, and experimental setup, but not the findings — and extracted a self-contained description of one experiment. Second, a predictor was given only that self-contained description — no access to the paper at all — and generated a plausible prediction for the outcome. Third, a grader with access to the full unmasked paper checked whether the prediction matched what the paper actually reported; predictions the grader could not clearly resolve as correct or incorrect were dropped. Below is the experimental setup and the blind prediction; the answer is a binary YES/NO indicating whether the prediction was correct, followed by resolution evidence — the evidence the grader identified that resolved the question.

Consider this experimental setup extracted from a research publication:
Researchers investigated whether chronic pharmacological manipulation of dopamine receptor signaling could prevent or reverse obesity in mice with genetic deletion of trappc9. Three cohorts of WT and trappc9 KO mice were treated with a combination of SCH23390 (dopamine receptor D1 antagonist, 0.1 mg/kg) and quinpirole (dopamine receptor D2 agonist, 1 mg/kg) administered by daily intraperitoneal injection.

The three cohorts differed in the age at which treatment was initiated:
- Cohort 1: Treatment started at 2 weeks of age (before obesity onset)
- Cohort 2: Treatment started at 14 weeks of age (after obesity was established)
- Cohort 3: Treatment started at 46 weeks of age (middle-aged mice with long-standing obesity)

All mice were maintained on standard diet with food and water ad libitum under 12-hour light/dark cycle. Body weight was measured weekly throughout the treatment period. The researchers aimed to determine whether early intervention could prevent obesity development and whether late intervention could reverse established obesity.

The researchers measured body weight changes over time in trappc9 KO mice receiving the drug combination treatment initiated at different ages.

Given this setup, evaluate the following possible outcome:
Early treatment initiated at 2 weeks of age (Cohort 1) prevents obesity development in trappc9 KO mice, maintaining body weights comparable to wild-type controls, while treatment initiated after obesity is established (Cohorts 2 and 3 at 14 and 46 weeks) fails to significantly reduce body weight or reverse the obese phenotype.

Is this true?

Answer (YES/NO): NO